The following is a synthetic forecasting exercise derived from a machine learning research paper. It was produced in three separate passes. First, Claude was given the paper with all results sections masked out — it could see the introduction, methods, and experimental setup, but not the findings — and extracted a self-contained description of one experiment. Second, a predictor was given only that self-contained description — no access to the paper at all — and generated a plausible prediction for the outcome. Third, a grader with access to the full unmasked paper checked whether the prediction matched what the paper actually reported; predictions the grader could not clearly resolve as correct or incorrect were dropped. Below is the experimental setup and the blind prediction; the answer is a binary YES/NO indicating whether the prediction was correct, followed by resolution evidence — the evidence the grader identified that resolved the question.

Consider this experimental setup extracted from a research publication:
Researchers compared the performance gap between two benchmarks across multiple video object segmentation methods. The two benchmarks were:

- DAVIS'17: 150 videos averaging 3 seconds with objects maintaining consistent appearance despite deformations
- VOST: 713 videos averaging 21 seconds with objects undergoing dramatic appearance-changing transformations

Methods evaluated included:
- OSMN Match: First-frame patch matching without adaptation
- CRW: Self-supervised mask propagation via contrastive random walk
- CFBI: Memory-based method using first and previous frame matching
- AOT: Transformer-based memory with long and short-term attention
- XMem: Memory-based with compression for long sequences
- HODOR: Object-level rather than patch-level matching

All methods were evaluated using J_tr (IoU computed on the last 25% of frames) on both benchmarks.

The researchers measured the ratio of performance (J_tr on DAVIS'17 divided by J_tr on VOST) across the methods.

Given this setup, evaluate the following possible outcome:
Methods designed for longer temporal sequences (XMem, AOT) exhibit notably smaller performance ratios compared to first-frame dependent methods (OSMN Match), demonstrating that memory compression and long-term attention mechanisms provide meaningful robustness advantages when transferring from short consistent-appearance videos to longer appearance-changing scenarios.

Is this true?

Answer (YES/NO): NO